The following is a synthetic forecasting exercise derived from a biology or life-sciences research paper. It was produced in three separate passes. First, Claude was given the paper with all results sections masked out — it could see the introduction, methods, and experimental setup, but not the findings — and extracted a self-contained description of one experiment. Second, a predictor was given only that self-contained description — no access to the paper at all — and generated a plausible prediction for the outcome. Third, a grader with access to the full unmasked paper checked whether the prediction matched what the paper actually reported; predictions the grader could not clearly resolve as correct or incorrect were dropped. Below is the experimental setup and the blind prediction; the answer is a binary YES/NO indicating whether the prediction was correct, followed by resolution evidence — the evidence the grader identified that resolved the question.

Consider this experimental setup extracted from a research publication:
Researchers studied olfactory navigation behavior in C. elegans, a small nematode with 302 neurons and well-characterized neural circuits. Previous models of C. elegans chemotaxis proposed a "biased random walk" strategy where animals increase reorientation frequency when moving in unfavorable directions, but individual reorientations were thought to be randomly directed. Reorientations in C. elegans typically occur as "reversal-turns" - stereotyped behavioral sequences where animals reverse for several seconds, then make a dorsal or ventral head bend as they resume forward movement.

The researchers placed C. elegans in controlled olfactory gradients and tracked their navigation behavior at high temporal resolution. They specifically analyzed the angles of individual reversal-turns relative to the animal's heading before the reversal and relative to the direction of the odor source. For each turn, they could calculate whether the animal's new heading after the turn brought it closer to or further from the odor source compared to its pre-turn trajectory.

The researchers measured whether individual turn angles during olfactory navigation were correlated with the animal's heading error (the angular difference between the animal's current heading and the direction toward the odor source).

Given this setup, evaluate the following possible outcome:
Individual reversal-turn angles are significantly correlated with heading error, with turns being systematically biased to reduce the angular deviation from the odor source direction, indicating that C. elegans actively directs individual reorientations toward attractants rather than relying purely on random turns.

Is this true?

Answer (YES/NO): YES